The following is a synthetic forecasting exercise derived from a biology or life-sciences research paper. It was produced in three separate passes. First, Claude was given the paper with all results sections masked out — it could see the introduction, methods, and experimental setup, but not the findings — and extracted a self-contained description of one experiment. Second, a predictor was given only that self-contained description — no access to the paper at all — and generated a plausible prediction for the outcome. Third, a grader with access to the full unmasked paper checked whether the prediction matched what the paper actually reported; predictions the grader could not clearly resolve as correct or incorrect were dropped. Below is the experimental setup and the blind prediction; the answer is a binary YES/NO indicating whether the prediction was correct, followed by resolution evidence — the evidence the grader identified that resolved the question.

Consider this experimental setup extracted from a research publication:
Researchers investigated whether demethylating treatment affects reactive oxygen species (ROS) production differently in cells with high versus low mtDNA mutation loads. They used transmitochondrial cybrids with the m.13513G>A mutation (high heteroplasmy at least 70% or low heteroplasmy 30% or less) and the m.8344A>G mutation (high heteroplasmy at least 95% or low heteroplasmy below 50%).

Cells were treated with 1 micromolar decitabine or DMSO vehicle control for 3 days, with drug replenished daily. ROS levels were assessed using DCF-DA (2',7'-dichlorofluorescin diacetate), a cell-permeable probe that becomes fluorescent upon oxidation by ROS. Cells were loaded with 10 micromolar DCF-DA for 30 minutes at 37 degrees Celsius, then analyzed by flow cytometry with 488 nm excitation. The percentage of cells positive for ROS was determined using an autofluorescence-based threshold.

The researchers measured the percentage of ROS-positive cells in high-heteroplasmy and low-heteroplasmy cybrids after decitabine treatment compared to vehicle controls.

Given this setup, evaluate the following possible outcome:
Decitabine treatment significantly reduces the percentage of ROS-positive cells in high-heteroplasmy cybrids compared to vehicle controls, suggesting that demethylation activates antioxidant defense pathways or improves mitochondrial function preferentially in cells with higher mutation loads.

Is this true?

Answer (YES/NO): NO